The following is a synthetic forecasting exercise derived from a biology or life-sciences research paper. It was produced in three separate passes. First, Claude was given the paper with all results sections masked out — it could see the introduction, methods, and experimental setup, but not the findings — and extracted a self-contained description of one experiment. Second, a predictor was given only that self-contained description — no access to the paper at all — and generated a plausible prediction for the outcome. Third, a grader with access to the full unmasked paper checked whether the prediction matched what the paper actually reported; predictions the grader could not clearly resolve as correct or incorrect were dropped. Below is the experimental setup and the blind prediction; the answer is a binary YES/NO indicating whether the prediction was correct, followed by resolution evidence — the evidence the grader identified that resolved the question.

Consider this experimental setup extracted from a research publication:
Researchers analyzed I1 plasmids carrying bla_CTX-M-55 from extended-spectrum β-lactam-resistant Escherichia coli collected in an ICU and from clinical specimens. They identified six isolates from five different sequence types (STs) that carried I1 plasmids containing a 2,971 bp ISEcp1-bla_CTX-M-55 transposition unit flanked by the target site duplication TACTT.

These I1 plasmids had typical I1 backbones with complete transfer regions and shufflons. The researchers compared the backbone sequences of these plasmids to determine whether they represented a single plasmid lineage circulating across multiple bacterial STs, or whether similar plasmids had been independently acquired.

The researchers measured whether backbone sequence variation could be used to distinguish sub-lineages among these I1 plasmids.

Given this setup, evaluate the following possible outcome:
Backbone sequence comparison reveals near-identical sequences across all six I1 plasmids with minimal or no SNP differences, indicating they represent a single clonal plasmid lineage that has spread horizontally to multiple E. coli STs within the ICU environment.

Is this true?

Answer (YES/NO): NO